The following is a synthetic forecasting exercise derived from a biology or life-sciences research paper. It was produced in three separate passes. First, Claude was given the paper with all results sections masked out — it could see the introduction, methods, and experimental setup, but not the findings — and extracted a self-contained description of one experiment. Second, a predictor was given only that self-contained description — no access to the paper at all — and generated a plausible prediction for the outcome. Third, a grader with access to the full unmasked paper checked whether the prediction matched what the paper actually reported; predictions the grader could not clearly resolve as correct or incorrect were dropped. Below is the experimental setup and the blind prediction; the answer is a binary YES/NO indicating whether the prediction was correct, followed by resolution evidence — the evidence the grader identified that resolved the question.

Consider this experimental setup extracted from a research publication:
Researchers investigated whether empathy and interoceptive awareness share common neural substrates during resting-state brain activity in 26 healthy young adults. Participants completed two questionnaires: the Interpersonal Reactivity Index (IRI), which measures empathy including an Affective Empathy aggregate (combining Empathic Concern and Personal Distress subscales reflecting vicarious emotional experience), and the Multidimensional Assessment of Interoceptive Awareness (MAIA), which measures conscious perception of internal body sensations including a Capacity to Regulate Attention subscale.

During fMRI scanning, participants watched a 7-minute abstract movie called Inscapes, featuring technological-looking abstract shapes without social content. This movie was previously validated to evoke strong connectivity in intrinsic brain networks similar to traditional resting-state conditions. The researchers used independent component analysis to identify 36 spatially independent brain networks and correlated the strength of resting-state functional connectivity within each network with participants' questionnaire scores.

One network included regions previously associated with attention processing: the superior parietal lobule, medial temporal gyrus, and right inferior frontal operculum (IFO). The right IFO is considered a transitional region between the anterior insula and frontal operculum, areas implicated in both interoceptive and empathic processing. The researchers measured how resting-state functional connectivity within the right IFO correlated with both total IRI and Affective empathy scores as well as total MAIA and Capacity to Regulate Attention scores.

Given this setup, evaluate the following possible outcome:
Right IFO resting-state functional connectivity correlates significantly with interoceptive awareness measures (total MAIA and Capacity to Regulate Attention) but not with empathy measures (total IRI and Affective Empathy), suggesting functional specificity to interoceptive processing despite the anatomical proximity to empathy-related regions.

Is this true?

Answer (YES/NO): NO